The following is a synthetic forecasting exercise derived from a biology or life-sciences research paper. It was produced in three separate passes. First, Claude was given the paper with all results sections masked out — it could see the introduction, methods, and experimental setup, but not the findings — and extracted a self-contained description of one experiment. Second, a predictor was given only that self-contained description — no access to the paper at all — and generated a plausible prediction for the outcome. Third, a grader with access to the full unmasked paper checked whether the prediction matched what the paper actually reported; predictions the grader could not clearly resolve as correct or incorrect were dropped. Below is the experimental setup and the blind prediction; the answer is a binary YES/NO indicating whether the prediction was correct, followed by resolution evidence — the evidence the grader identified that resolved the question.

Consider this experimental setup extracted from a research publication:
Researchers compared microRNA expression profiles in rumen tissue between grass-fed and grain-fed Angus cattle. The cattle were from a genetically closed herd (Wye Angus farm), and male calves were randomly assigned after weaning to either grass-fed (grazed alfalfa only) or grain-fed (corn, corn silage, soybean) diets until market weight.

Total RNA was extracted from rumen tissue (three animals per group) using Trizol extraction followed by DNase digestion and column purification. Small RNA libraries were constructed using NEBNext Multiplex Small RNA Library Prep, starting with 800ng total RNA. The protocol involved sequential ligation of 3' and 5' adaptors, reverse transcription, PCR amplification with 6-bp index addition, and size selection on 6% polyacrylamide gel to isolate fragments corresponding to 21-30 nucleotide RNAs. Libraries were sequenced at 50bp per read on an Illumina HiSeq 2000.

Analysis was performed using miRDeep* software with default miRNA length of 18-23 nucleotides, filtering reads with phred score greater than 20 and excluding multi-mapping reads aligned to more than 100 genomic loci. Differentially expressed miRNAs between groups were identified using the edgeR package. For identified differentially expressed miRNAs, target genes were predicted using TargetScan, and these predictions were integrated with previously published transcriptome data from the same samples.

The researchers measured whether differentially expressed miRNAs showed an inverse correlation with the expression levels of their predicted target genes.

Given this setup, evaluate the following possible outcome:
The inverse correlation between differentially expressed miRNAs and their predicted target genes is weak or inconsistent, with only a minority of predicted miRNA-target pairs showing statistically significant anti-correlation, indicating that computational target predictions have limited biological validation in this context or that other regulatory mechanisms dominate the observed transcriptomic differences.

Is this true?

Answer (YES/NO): YES